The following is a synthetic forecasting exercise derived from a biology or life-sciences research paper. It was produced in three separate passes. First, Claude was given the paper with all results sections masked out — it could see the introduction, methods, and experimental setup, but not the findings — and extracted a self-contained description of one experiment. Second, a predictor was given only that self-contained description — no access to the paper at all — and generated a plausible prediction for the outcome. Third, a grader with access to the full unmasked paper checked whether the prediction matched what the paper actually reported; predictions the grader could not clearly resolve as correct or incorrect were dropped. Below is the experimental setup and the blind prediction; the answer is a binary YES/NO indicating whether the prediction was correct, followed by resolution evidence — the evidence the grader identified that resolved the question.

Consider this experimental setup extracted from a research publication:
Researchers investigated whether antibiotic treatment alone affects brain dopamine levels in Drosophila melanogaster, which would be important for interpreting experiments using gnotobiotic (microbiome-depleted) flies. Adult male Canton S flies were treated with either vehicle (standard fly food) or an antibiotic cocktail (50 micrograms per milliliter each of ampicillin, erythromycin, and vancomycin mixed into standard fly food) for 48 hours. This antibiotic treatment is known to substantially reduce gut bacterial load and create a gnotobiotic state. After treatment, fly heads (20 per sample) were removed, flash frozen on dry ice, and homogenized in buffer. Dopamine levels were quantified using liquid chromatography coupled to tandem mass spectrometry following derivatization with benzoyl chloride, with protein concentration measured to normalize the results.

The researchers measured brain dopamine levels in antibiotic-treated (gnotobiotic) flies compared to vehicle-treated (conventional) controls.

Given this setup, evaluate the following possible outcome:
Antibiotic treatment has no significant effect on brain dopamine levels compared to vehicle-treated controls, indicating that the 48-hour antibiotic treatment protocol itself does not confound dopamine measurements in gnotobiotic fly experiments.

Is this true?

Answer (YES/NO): YES